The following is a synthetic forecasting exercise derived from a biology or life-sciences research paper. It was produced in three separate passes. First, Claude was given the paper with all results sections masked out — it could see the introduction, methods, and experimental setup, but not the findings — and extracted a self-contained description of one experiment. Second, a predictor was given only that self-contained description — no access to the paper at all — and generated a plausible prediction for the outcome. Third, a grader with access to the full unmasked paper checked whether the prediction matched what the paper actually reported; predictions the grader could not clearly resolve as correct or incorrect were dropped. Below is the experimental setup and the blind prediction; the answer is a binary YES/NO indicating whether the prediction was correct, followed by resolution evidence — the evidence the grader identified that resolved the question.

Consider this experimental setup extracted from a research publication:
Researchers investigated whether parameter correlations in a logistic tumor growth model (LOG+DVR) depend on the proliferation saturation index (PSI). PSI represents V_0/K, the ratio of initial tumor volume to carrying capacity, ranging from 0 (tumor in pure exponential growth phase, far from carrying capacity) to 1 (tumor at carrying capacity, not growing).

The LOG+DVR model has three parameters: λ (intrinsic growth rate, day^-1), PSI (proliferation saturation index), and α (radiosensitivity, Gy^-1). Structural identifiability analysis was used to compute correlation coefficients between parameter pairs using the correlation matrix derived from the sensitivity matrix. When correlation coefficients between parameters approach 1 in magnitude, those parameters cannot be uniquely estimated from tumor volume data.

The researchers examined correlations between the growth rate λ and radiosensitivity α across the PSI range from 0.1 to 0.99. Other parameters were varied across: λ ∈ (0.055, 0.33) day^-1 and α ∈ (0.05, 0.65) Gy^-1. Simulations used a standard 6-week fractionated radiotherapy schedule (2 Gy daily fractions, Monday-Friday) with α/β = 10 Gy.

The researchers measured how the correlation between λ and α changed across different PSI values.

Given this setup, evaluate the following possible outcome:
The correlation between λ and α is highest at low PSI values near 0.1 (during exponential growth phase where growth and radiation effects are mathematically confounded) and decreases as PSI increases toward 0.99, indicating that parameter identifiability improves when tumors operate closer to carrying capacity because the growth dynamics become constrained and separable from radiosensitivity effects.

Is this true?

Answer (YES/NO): NO